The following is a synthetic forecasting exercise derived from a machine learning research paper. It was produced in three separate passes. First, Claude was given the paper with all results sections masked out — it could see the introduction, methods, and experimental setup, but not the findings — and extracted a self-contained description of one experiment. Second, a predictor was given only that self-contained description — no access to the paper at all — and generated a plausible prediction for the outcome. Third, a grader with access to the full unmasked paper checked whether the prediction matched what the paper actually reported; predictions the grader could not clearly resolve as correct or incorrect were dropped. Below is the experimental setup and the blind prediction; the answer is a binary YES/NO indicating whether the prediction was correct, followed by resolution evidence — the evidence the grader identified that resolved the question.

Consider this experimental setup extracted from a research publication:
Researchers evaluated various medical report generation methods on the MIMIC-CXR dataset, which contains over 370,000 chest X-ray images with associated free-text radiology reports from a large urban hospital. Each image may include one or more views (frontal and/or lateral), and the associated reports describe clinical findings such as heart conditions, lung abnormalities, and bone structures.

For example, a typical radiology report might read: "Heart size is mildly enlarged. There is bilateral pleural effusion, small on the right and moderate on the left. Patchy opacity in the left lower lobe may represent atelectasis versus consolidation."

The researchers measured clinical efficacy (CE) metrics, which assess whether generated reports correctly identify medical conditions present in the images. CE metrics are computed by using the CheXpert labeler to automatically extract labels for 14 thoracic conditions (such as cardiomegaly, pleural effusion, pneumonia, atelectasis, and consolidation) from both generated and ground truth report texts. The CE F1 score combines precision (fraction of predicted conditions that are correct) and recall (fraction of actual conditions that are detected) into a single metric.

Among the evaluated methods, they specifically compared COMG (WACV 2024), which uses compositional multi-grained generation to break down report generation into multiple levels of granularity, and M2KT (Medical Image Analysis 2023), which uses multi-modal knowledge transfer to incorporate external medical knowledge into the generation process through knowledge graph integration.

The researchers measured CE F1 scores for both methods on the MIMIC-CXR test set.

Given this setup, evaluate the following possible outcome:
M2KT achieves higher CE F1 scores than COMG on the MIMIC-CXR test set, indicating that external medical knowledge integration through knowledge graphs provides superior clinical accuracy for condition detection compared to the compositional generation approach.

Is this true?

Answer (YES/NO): YES